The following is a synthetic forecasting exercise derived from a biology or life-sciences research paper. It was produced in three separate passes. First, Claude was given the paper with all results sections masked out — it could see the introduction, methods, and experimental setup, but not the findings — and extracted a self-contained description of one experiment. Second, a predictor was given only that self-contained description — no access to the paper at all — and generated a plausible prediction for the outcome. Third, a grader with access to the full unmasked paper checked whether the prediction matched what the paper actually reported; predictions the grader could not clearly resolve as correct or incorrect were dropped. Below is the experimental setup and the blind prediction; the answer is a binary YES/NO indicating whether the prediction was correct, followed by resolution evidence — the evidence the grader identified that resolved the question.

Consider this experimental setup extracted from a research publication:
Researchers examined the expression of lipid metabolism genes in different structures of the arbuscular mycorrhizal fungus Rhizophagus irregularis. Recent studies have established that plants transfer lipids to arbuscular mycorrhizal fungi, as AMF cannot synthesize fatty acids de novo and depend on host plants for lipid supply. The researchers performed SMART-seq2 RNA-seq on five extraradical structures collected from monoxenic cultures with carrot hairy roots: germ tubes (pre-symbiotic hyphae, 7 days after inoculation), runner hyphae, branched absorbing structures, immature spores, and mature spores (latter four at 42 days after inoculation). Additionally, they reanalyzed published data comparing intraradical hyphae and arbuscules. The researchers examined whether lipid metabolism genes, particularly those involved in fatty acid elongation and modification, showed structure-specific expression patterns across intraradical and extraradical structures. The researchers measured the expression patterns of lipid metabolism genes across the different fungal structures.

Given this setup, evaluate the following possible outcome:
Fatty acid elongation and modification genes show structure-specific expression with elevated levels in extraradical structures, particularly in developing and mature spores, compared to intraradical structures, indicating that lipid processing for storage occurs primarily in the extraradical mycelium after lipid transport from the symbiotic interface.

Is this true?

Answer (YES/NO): NO